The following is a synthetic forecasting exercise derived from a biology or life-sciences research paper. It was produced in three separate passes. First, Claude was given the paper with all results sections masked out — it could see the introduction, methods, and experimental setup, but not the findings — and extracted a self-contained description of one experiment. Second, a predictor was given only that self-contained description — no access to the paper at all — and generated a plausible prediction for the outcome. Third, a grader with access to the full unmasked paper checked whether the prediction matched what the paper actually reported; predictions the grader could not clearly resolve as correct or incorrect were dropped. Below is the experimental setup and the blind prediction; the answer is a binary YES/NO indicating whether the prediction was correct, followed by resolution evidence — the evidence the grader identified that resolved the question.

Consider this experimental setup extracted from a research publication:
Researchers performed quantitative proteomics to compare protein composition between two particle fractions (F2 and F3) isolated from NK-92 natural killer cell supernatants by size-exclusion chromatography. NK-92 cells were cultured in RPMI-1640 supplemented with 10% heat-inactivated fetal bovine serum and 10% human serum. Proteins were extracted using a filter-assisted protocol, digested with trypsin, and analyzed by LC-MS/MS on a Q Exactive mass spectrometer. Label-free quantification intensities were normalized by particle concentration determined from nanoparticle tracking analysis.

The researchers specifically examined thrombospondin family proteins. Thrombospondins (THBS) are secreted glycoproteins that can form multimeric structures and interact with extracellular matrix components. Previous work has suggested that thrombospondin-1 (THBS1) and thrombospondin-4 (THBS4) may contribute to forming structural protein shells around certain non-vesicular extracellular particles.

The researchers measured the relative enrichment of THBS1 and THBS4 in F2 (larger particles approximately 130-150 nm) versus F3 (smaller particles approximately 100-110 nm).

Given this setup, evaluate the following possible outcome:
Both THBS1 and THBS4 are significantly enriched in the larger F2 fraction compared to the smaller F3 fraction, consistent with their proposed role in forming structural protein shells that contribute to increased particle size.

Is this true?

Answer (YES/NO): NO